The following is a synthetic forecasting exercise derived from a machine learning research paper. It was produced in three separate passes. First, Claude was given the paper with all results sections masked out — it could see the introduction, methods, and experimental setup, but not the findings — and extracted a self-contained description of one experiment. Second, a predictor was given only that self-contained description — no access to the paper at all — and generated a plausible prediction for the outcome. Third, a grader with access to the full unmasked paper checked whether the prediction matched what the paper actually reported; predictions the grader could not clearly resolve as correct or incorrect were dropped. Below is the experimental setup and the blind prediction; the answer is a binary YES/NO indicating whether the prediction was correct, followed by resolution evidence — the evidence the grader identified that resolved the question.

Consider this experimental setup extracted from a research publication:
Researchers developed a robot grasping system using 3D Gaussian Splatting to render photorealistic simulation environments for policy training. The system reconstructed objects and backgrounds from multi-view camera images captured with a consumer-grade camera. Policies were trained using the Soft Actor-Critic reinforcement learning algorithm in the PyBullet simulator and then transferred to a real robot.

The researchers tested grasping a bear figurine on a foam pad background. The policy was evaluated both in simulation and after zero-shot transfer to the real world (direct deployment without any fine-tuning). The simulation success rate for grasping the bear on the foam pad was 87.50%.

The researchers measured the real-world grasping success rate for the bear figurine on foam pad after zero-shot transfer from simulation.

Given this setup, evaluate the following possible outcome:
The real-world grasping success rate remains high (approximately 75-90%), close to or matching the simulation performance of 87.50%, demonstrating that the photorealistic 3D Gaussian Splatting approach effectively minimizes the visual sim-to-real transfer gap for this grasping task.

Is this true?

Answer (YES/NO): NO